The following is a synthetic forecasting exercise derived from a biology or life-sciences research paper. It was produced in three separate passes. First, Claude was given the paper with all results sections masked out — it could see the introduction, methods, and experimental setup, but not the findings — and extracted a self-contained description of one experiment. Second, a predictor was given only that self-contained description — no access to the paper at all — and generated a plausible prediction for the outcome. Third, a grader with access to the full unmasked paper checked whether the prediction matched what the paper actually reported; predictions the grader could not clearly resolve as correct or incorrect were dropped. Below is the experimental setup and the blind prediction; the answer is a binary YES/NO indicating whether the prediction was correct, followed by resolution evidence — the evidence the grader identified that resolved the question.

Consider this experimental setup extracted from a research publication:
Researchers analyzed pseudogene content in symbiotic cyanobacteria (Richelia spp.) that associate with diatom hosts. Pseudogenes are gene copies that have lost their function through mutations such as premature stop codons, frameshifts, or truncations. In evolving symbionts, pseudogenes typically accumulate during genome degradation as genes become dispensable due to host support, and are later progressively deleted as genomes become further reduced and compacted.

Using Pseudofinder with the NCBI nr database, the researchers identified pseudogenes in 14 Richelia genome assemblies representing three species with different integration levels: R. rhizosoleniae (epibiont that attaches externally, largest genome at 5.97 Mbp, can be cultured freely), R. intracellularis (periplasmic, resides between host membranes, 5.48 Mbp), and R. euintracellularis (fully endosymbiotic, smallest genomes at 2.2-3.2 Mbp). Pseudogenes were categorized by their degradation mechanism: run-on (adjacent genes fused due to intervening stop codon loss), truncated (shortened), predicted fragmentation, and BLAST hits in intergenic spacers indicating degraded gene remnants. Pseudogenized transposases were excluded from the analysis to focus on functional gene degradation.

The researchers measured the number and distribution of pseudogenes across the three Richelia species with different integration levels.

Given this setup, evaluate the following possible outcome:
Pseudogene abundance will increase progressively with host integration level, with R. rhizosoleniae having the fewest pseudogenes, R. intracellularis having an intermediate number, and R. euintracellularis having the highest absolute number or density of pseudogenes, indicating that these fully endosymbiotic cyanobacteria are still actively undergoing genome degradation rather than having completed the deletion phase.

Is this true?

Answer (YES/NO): NO